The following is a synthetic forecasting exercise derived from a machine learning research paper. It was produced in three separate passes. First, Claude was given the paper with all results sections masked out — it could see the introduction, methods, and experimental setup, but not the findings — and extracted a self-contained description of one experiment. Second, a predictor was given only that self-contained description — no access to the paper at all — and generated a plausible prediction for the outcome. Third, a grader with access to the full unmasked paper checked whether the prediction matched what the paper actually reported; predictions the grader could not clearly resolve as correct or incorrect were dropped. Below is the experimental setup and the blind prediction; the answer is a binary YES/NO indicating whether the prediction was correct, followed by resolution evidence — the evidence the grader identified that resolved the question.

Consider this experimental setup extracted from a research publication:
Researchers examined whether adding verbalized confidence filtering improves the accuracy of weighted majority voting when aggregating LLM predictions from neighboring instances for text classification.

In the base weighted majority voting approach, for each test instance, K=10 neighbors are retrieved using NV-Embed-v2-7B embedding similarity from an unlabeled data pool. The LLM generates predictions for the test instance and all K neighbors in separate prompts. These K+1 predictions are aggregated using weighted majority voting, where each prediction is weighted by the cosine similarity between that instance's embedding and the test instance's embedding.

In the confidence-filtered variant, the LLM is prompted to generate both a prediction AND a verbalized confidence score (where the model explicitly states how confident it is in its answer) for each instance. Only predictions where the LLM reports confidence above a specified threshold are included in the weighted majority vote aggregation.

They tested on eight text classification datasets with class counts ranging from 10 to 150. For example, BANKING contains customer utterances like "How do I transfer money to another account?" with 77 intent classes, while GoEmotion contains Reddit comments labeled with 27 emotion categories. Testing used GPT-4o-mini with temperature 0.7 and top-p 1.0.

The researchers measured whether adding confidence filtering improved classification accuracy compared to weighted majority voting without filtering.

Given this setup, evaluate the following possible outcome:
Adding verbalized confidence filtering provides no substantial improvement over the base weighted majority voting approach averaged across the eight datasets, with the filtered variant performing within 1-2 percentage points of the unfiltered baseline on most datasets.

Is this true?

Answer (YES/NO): NO